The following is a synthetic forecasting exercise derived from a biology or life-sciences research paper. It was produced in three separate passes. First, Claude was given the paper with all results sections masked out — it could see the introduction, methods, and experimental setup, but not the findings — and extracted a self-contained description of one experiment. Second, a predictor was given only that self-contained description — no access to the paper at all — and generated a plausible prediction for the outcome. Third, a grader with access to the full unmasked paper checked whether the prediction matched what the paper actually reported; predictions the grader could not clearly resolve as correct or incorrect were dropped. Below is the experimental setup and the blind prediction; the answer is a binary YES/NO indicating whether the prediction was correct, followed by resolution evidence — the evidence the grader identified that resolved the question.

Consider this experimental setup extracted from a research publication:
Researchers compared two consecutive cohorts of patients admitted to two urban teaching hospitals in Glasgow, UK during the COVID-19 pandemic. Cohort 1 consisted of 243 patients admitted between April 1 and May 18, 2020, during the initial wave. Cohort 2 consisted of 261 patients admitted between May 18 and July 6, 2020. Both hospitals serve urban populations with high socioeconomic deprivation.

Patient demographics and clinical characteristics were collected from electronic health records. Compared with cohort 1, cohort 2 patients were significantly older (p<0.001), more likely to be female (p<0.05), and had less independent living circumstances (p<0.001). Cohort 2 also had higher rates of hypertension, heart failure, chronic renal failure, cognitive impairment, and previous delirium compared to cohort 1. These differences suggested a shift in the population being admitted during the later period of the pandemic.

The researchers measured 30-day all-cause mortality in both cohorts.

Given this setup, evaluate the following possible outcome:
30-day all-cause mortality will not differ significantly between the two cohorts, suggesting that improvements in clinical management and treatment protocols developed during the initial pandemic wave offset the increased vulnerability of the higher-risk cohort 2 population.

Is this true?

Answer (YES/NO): YES